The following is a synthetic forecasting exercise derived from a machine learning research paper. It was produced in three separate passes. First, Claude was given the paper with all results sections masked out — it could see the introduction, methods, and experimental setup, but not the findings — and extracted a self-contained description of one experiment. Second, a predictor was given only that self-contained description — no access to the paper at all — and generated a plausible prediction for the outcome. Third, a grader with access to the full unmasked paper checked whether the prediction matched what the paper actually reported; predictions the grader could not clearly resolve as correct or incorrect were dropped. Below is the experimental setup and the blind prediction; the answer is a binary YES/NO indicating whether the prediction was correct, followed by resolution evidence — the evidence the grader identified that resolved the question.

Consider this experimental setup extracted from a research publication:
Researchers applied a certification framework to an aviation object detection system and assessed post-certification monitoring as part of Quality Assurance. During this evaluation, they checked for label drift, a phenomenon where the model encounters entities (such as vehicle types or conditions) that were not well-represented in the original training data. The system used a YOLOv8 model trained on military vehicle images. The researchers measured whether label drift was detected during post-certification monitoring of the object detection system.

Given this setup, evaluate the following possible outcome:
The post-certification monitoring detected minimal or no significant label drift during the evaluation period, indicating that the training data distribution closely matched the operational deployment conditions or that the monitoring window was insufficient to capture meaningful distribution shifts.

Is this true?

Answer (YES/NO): NO